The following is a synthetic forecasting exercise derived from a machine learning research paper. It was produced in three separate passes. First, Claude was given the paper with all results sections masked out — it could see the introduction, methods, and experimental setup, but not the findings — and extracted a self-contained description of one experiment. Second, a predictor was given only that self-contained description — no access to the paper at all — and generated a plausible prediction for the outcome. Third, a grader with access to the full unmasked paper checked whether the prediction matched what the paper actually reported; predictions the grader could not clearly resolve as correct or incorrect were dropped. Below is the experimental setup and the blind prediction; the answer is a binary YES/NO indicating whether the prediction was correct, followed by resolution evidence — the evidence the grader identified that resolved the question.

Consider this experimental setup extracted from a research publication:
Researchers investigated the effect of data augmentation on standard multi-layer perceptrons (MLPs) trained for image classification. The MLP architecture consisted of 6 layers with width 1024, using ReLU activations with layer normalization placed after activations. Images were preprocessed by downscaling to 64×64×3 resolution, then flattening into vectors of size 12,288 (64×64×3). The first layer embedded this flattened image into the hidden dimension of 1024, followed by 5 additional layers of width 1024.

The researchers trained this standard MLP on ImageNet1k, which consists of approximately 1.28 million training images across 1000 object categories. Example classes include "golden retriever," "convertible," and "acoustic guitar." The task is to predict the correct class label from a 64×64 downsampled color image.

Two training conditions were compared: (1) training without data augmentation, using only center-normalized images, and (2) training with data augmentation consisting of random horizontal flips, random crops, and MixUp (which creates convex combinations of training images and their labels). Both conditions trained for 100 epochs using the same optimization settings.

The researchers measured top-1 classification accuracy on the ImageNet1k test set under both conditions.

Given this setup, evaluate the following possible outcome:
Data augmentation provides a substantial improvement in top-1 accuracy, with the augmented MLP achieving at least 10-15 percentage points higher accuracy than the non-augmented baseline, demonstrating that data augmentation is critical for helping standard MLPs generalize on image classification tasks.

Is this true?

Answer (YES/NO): NO